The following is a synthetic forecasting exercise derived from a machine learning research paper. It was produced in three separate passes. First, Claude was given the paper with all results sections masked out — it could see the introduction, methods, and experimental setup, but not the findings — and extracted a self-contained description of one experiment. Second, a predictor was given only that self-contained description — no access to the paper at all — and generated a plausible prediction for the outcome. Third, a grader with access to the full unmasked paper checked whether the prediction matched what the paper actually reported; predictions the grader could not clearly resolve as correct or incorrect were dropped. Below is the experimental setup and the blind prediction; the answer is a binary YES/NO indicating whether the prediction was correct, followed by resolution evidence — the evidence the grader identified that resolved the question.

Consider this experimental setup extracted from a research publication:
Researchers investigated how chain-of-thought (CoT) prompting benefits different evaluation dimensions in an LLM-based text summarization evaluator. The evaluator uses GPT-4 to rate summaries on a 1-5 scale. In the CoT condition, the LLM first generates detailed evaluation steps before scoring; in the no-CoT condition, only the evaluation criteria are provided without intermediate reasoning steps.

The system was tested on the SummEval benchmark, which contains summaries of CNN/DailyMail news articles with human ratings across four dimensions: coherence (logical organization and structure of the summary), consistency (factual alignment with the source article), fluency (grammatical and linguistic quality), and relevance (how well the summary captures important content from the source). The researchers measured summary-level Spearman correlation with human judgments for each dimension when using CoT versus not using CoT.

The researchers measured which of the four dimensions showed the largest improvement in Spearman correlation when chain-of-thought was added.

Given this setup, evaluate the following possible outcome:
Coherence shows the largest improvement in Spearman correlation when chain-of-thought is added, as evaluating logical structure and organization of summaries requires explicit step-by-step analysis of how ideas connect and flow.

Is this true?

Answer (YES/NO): NO